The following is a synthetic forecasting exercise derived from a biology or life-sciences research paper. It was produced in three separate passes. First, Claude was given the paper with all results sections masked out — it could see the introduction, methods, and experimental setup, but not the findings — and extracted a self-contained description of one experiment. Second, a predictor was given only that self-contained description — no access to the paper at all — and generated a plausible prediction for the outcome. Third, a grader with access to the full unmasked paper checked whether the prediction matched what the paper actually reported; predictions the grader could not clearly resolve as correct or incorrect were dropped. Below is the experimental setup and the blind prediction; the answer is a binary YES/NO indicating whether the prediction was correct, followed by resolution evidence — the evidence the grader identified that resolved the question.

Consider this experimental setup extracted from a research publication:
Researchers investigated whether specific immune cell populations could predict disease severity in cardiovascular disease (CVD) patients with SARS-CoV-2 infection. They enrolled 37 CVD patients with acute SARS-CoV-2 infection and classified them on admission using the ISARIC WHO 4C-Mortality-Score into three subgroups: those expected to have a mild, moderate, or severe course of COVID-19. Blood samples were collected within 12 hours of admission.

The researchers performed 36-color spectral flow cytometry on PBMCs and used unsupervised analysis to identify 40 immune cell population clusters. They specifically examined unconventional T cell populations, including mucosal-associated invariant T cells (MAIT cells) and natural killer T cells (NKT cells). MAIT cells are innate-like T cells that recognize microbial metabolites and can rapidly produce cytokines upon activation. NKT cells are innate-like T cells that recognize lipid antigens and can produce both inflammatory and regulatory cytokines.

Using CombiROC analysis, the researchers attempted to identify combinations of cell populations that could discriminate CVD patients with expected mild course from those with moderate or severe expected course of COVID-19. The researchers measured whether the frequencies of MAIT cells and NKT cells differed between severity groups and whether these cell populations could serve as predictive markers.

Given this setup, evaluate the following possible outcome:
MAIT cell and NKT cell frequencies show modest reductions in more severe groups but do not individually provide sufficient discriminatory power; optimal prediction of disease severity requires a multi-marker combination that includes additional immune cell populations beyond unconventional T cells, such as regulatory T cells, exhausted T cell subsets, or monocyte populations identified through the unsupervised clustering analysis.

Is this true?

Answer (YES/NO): NO